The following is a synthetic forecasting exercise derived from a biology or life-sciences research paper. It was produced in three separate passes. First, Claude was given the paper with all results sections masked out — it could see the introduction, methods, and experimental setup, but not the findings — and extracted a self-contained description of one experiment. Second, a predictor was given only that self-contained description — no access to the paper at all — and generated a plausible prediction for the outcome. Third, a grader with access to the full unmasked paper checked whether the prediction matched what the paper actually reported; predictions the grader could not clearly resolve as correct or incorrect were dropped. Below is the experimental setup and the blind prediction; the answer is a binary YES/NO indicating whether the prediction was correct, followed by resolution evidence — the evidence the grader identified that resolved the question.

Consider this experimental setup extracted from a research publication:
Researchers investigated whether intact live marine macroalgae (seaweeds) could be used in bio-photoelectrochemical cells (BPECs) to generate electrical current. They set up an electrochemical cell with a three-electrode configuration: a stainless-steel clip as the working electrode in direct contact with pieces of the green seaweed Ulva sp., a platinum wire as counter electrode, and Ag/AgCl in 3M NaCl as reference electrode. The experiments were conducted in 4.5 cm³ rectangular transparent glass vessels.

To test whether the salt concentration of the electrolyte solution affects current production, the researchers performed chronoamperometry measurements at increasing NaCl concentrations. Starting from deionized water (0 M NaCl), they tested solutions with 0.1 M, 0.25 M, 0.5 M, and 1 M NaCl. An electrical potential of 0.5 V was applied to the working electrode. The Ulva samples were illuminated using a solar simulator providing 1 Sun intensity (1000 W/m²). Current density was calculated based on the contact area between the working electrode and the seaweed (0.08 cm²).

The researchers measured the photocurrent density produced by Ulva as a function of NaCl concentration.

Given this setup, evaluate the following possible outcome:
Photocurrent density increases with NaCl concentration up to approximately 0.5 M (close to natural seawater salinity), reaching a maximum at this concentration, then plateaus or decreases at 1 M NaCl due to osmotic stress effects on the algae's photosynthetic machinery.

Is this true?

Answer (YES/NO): NO